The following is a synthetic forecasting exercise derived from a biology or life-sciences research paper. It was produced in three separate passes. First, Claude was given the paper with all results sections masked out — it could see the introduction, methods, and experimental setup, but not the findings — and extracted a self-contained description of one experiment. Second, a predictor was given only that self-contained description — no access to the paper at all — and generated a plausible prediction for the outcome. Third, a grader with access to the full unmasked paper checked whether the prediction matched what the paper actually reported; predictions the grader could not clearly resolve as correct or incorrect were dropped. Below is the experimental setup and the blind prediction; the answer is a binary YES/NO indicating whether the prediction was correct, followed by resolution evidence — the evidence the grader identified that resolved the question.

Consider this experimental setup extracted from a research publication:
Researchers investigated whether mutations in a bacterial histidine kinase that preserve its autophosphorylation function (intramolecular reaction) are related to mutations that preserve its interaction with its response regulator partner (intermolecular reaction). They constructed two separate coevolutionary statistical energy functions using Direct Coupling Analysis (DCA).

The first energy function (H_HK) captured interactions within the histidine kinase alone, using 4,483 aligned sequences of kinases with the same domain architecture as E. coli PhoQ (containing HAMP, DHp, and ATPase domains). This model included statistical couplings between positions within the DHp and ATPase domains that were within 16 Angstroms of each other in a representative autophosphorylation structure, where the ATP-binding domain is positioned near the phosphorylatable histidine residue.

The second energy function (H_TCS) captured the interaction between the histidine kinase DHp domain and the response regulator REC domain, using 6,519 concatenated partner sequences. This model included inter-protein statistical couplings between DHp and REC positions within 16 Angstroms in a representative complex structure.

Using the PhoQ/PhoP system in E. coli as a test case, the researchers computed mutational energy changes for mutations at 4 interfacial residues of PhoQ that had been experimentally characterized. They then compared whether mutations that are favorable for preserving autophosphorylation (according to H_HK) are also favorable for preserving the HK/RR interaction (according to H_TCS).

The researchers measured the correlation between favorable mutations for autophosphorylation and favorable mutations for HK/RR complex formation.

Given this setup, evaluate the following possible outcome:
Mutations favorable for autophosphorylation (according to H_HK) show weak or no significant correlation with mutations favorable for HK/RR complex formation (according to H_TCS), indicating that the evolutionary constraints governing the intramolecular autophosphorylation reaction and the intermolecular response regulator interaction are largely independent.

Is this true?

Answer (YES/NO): NO